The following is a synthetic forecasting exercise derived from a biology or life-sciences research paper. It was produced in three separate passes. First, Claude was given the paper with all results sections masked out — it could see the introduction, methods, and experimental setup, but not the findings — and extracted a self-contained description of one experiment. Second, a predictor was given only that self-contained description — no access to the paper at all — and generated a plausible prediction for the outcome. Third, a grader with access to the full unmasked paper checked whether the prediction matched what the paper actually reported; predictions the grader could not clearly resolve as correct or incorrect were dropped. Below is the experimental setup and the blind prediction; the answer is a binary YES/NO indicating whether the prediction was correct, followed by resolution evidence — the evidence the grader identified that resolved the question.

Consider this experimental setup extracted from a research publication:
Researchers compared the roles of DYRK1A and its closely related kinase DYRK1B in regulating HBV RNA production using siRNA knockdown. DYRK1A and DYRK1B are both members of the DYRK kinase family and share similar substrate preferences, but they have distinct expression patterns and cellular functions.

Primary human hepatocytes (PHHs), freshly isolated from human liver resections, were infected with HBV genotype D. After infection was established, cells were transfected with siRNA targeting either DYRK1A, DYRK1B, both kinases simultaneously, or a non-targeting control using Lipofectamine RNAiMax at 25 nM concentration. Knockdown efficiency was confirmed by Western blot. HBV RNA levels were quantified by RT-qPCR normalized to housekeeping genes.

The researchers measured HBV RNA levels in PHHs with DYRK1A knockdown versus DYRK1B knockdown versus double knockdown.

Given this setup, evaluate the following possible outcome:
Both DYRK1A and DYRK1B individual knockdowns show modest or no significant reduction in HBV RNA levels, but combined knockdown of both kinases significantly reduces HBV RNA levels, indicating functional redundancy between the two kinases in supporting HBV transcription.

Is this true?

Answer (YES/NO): NO